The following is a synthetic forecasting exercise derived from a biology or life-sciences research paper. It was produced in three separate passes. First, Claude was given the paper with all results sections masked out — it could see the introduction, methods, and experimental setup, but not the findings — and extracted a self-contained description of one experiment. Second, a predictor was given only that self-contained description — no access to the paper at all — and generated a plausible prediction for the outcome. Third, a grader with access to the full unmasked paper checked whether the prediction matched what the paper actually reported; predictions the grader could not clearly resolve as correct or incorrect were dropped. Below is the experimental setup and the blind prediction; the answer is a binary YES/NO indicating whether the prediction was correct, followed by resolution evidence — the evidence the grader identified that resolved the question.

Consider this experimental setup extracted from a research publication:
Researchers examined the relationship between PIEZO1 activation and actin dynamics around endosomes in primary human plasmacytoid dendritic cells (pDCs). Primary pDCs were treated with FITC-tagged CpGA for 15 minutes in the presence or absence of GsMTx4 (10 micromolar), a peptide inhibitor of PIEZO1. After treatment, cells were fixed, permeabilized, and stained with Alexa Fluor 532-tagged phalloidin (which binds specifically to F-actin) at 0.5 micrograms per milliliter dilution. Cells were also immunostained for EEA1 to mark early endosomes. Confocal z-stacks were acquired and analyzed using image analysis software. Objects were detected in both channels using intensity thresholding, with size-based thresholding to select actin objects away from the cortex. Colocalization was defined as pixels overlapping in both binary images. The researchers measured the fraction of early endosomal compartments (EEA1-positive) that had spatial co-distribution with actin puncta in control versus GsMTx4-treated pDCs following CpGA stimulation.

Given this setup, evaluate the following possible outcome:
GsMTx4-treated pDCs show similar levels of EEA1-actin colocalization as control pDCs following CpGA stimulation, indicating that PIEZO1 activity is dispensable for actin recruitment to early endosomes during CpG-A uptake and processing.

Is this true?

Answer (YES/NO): NO